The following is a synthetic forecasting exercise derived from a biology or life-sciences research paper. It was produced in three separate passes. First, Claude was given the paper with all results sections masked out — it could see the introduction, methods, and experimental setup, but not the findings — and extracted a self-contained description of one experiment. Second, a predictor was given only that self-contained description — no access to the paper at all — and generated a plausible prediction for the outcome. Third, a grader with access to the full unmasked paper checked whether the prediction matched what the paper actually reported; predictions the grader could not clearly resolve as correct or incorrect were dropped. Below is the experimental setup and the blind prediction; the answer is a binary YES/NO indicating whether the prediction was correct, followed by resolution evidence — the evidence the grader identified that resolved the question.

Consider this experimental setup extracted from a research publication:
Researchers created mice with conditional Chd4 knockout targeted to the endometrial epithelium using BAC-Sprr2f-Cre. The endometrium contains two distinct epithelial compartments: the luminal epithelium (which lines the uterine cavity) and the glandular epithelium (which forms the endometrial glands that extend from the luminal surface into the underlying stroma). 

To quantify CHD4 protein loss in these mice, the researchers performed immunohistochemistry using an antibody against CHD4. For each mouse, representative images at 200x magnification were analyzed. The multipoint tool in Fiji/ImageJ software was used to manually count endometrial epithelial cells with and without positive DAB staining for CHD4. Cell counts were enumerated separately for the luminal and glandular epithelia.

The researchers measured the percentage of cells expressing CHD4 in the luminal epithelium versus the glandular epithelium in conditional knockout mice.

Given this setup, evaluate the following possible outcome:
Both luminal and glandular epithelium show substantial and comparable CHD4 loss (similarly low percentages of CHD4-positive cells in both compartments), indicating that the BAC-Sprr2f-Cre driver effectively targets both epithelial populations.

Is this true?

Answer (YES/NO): NO